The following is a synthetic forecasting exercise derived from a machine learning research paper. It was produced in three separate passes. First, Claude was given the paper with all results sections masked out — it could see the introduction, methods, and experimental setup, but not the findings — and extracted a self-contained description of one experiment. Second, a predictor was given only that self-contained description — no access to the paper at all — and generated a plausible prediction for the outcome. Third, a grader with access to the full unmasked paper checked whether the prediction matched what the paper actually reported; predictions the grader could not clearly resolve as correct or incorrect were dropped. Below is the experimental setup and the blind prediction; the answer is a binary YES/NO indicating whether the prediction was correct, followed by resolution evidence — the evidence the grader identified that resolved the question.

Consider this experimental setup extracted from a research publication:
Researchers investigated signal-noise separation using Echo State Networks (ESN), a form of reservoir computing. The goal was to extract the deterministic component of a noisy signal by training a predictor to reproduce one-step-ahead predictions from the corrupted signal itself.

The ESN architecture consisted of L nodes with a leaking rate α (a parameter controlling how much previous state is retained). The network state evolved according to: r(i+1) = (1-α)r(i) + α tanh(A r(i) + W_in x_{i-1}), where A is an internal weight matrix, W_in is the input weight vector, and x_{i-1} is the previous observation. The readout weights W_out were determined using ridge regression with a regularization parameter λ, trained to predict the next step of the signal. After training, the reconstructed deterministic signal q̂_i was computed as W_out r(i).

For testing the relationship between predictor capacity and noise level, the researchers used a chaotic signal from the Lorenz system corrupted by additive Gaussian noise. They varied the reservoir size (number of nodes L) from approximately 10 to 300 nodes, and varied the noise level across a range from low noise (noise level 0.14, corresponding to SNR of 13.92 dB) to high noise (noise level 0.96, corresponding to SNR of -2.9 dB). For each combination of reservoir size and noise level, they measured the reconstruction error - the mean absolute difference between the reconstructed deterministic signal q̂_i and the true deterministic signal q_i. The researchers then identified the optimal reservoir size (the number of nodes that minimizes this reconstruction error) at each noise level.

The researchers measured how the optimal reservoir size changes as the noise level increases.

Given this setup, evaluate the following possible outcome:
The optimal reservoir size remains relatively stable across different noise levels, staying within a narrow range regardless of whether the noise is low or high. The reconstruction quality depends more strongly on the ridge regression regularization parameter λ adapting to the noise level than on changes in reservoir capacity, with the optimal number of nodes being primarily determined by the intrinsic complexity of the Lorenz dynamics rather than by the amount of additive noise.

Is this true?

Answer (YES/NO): NO